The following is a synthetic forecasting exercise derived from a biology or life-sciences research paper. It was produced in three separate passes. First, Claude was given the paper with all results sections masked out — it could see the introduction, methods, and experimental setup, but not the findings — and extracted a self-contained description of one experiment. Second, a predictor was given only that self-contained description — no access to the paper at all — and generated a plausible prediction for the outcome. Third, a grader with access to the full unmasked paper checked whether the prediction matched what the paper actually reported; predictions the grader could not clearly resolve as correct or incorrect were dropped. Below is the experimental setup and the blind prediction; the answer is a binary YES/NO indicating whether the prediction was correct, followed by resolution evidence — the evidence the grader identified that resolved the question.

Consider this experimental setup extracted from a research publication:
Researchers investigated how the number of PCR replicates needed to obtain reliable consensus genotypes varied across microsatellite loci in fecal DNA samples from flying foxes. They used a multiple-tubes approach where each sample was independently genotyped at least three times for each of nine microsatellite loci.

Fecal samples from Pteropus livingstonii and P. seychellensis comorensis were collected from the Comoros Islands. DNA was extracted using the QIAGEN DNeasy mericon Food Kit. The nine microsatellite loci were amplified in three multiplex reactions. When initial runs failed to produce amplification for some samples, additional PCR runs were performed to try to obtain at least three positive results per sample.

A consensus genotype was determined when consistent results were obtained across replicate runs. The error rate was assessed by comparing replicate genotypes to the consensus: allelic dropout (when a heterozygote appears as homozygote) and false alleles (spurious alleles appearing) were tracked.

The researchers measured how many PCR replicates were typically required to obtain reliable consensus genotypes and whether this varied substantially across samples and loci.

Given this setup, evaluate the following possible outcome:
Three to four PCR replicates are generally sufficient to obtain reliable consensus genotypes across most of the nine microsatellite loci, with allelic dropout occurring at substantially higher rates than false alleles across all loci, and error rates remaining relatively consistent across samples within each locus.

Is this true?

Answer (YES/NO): NO